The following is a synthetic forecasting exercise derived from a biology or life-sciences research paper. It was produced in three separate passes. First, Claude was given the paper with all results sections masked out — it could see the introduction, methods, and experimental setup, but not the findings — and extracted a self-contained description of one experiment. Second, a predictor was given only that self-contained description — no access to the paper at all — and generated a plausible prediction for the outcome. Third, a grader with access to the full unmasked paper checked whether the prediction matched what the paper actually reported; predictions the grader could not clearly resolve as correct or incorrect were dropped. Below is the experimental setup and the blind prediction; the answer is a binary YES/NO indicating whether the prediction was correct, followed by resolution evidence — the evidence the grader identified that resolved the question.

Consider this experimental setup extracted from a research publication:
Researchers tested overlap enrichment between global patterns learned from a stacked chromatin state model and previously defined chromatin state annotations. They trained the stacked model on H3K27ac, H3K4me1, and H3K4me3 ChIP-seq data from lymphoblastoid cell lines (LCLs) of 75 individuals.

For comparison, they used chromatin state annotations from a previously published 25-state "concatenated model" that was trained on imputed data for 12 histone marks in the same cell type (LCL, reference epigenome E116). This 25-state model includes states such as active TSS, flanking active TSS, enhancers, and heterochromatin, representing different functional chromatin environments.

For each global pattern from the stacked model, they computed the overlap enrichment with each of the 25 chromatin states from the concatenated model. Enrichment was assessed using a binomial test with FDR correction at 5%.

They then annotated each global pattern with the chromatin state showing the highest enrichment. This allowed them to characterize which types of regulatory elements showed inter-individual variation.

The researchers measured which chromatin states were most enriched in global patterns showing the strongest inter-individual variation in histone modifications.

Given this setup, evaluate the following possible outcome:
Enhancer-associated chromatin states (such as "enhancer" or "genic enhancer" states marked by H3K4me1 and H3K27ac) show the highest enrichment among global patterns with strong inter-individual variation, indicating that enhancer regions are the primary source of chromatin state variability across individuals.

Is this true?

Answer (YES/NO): NO